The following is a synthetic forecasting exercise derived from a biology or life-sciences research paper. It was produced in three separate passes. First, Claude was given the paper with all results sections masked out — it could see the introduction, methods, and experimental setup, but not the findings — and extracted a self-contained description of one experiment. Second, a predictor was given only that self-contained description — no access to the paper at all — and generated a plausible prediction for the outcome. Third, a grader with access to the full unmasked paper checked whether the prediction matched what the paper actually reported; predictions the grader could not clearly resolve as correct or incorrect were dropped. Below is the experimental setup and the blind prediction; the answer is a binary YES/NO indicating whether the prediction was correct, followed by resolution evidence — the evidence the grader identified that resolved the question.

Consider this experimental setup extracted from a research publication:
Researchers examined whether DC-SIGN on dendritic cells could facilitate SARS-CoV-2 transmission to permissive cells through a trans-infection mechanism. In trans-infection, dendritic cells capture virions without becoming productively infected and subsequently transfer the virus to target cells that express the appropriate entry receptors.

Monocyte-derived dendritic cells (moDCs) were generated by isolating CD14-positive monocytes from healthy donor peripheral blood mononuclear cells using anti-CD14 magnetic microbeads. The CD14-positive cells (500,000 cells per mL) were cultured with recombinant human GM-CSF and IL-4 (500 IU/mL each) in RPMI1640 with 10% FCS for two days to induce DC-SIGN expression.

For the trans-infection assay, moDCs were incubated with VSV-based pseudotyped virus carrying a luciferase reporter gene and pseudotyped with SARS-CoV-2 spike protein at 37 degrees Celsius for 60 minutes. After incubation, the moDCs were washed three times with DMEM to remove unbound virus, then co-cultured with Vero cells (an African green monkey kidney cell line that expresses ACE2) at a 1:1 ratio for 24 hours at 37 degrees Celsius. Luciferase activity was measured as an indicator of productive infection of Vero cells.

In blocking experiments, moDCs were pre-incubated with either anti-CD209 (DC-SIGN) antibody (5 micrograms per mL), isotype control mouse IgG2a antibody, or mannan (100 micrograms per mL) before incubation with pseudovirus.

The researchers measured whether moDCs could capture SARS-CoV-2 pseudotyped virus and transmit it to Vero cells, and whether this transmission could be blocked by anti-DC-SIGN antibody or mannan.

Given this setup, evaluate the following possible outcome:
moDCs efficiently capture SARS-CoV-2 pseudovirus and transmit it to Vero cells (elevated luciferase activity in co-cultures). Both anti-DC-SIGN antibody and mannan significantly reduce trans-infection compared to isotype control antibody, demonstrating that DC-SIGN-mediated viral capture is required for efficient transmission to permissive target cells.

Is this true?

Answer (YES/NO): YES